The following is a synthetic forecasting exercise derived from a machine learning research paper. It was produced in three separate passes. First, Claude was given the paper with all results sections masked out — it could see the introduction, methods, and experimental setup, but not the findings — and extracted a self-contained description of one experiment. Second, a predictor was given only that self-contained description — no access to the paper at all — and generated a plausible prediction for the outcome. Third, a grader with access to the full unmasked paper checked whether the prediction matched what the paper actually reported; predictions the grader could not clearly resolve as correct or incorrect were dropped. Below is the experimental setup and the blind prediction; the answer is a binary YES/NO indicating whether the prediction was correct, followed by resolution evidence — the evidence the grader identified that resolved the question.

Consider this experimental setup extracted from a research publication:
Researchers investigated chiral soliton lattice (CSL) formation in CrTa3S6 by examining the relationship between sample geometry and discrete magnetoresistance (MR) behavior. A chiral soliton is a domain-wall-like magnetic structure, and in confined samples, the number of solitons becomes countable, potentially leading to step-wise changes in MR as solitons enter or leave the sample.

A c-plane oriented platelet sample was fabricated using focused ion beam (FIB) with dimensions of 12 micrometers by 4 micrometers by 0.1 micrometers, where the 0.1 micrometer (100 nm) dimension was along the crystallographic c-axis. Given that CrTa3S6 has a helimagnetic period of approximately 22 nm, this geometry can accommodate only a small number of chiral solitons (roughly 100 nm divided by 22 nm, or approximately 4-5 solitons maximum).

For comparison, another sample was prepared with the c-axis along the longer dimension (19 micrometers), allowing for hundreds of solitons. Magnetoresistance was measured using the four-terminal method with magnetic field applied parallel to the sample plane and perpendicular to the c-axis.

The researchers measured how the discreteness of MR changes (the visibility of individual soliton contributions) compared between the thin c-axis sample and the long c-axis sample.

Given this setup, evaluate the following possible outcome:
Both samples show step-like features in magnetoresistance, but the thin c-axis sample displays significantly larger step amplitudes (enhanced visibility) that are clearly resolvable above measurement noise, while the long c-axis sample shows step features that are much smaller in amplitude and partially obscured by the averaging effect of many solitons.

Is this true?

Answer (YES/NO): NO